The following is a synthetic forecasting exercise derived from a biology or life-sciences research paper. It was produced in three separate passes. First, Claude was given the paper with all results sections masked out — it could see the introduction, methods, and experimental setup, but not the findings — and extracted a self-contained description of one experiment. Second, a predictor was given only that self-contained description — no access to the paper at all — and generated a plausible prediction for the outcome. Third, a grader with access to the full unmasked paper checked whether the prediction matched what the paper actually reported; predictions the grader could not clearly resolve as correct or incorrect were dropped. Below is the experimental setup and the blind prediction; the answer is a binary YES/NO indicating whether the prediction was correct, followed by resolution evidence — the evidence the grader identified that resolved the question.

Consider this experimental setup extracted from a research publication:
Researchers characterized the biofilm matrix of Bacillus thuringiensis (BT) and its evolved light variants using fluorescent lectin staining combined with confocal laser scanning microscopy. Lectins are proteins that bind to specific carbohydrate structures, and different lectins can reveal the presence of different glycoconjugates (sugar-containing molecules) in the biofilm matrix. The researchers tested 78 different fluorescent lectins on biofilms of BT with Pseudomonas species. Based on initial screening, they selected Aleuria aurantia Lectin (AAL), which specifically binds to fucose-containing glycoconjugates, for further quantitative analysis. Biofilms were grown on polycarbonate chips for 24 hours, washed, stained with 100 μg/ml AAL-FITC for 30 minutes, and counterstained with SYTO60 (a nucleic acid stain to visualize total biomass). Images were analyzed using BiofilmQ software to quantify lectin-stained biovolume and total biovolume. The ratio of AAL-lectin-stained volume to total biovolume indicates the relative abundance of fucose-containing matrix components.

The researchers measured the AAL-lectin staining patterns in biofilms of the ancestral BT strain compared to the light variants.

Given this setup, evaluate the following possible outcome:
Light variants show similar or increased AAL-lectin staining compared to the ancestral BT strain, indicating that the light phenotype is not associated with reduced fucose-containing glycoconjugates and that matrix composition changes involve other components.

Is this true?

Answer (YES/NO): NO